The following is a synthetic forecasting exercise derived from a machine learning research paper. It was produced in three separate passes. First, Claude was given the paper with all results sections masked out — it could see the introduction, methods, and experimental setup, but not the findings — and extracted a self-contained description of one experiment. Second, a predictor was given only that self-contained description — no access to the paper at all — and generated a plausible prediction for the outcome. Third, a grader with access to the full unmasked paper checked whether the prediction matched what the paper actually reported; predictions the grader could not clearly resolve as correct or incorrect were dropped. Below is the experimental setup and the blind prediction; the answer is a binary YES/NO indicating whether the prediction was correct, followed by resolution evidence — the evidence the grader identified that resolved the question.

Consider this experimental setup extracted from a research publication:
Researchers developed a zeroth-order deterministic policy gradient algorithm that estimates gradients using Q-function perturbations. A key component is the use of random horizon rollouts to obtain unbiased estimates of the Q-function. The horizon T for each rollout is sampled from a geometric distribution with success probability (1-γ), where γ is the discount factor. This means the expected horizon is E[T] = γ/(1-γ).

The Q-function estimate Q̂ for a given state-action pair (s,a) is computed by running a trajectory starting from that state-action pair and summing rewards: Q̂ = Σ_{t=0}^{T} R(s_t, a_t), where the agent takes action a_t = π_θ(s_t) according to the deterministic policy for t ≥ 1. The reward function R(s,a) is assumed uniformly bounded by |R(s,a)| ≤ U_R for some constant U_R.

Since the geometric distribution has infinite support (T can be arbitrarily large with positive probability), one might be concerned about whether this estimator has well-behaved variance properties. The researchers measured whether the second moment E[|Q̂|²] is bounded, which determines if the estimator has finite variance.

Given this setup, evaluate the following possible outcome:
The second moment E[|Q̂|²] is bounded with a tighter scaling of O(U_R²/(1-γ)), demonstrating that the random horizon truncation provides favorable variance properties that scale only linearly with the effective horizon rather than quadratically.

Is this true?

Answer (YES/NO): NO